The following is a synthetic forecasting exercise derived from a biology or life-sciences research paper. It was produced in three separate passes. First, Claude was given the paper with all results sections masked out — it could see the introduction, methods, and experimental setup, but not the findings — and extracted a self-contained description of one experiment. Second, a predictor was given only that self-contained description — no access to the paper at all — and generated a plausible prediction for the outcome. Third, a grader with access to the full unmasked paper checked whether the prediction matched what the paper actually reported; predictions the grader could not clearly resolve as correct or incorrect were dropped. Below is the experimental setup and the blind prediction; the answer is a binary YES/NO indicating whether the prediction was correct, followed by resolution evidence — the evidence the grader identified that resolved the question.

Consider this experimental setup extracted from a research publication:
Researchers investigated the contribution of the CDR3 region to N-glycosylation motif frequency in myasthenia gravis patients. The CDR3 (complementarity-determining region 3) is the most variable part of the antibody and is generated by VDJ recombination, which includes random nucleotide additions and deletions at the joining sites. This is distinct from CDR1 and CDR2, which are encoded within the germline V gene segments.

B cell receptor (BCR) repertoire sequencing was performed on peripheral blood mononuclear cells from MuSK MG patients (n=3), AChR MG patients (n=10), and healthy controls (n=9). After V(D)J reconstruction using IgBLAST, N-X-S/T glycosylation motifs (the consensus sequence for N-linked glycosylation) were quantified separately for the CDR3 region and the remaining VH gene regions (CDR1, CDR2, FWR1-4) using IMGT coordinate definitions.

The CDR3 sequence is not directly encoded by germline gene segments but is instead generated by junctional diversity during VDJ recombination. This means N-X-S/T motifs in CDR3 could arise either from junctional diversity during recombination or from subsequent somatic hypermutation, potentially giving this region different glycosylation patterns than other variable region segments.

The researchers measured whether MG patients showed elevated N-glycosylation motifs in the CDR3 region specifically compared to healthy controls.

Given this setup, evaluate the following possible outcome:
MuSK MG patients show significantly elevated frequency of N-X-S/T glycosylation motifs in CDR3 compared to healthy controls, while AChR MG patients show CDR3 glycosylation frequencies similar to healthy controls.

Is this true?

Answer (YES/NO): NO